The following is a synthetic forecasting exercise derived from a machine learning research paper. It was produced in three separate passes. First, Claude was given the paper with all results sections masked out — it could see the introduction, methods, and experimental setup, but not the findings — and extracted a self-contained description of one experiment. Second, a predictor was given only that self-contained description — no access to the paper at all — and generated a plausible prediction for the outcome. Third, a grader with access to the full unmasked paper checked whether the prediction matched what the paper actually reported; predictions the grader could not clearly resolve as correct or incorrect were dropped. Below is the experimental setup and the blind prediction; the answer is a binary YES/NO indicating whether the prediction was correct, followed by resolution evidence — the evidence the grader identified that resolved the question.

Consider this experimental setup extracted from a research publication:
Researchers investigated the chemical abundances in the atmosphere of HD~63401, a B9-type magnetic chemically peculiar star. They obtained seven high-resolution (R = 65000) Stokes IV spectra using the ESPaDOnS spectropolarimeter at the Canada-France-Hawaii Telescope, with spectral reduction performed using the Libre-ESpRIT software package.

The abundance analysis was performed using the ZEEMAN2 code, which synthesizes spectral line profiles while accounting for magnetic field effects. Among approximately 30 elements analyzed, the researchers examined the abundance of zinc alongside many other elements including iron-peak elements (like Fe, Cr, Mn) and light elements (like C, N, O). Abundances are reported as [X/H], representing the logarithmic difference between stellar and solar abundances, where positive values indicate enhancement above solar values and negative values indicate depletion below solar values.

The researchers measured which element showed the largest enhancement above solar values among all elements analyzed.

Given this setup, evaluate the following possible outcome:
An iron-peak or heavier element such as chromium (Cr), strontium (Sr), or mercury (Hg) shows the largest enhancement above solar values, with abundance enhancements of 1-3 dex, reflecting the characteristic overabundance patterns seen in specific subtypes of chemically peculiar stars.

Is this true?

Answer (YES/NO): NO